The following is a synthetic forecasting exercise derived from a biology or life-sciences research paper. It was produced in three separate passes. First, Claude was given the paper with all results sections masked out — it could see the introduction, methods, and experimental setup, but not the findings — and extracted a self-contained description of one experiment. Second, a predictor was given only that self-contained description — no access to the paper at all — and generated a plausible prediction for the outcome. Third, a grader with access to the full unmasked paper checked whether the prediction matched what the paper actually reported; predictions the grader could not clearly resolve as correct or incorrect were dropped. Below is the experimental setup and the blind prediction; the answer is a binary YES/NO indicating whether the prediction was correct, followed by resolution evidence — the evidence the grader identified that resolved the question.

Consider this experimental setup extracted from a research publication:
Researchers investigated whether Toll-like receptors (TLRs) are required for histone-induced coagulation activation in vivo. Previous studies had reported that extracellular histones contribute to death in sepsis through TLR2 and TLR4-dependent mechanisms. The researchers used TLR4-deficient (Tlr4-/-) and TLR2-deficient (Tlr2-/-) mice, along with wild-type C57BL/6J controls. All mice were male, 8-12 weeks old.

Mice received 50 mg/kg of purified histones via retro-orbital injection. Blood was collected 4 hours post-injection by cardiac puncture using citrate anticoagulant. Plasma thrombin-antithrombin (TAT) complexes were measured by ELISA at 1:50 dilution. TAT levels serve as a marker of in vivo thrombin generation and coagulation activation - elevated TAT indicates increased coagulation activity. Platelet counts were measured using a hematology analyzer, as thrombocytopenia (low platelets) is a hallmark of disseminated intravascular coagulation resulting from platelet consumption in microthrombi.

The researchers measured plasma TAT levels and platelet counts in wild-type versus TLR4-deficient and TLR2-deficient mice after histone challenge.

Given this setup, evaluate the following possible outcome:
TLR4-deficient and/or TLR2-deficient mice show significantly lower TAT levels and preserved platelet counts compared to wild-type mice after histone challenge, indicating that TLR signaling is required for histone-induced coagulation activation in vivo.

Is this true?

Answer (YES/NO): NO